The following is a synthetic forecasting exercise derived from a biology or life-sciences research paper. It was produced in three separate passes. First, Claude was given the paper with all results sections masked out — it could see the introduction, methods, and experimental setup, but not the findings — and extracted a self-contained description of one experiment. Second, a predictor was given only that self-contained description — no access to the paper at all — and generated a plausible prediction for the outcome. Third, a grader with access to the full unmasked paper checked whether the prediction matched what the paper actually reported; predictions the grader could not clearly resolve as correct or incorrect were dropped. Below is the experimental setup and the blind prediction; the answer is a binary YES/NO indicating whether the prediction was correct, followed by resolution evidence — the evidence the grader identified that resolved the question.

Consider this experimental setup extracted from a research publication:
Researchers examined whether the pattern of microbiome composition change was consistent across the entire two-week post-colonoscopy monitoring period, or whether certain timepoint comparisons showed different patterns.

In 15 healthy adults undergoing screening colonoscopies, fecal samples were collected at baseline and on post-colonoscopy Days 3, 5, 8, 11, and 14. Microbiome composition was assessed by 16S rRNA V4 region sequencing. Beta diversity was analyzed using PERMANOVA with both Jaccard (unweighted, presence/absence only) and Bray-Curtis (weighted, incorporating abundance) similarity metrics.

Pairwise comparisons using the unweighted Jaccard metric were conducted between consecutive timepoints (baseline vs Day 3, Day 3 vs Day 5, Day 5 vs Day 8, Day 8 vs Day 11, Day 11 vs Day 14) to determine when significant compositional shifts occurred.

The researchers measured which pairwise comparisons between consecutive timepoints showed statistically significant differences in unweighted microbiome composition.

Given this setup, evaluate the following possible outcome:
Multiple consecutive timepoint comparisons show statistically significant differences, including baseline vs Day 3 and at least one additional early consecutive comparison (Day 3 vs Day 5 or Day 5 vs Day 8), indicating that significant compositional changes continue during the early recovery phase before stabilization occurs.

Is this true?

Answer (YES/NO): NO